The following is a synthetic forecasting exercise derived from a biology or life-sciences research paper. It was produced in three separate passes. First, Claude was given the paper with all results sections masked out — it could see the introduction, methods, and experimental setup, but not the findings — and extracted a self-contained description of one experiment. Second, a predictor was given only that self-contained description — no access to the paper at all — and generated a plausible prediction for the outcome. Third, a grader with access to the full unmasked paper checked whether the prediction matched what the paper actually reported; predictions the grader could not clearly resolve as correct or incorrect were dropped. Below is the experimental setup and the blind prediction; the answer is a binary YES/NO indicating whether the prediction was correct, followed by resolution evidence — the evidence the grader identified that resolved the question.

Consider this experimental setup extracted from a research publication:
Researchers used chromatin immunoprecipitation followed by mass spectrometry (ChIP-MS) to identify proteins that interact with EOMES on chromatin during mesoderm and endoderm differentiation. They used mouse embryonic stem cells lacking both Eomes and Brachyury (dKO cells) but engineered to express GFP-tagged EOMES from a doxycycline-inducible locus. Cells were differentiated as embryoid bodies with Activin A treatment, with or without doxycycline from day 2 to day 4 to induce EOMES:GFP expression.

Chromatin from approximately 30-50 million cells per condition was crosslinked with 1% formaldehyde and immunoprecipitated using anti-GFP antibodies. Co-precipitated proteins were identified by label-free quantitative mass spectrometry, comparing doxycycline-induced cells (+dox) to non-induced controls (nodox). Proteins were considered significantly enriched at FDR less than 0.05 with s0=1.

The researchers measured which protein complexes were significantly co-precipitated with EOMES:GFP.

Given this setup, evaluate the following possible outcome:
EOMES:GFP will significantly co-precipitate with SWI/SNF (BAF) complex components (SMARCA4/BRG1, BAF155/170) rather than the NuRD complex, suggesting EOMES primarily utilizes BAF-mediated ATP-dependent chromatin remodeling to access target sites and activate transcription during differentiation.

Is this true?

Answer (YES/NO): YES